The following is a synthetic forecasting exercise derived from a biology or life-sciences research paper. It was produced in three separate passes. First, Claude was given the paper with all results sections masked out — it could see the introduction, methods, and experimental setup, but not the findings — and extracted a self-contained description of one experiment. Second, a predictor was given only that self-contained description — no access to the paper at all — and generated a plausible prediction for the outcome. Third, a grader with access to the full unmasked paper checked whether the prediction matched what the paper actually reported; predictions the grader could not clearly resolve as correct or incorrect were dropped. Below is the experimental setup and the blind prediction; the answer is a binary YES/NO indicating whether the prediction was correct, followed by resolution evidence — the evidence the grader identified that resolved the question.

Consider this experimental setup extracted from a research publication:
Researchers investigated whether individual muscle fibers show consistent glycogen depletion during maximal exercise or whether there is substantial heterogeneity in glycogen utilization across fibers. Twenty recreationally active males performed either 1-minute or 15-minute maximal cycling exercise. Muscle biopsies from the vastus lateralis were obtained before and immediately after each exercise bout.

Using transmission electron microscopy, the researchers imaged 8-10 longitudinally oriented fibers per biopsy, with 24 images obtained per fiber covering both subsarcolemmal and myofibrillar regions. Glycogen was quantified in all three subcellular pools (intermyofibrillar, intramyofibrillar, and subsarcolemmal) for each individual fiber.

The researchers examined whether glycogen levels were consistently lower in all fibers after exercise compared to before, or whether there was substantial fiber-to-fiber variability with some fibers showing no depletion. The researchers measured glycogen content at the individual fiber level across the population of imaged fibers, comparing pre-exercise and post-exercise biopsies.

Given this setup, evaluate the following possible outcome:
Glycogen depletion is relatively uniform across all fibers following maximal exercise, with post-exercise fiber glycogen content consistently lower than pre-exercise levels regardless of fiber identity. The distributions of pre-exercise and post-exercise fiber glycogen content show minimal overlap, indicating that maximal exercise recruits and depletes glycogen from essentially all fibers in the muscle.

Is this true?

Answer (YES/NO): YES